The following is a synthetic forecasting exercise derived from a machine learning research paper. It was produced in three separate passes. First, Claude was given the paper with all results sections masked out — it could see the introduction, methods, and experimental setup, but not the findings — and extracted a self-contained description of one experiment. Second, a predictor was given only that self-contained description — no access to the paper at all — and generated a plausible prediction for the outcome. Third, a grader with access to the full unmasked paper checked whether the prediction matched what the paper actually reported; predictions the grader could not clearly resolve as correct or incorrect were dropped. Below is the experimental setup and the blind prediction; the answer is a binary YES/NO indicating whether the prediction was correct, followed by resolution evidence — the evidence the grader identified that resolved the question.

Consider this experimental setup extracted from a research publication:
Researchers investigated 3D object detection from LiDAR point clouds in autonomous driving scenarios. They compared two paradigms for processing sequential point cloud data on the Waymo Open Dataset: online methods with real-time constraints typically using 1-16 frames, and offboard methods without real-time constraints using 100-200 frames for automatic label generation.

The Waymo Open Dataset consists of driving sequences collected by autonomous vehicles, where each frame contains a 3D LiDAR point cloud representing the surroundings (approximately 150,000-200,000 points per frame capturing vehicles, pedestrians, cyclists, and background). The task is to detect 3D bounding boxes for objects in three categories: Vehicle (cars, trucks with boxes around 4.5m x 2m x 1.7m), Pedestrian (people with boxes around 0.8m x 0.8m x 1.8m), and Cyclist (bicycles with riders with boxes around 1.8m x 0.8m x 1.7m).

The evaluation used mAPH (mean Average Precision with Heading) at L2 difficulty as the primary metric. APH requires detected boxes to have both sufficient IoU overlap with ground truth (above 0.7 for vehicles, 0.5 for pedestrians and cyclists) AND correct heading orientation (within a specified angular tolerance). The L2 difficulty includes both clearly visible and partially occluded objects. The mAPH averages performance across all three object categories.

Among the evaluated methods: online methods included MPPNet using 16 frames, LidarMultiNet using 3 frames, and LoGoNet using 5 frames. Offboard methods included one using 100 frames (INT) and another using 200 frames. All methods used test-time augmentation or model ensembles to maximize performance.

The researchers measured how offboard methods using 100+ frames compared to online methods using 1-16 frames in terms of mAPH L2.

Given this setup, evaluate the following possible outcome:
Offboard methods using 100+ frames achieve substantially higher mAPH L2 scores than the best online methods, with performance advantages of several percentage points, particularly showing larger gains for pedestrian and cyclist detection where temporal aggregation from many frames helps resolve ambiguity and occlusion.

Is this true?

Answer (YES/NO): NO